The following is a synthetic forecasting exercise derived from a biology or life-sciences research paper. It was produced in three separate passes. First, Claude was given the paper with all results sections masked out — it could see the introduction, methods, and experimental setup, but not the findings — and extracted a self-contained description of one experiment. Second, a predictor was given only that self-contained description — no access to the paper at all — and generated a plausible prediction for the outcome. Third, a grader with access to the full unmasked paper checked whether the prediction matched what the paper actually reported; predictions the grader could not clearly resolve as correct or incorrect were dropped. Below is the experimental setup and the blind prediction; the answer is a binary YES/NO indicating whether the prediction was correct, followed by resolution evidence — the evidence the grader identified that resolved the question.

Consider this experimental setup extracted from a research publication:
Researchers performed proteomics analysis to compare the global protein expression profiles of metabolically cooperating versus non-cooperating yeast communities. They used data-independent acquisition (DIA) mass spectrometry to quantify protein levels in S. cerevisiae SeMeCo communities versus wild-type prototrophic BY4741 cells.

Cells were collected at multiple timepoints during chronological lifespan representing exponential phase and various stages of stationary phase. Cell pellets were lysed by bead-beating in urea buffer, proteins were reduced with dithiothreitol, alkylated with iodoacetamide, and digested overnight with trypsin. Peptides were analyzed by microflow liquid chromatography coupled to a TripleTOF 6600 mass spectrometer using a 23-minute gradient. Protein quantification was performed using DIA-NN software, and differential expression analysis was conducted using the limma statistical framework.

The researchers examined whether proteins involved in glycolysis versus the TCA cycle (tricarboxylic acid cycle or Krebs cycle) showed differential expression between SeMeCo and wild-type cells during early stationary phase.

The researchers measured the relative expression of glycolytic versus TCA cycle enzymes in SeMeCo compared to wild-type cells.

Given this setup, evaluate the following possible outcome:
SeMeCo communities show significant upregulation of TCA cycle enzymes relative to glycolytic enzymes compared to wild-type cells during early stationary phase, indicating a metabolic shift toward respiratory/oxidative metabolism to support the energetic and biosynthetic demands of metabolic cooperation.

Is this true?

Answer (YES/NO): NO